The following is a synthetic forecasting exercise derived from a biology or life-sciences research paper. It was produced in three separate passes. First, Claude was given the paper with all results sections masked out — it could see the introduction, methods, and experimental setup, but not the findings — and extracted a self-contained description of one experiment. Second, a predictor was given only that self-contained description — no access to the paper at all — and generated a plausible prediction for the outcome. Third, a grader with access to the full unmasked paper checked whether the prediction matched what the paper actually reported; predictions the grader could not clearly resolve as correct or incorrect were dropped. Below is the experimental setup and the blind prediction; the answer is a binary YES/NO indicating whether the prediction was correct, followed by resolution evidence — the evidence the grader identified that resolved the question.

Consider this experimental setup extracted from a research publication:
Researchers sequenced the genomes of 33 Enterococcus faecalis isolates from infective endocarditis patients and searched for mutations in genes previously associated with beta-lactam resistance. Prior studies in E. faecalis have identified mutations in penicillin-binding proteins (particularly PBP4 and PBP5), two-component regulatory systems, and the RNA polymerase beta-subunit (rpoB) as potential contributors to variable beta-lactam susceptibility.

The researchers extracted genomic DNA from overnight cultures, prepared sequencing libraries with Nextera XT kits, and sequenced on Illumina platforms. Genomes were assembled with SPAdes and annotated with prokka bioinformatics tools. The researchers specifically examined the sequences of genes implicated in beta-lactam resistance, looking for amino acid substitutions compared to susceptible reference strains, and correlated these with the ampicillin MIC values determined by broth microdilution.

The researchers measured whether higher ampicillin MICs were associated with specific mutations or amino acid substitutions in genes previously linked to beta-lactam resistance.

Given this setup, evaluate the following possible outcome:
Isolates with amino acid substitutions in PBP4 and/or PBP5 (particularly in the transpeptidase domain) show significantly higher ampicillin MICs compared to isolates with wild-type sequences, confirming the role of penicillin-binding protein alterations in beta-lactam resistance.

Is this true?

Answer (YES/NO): NO